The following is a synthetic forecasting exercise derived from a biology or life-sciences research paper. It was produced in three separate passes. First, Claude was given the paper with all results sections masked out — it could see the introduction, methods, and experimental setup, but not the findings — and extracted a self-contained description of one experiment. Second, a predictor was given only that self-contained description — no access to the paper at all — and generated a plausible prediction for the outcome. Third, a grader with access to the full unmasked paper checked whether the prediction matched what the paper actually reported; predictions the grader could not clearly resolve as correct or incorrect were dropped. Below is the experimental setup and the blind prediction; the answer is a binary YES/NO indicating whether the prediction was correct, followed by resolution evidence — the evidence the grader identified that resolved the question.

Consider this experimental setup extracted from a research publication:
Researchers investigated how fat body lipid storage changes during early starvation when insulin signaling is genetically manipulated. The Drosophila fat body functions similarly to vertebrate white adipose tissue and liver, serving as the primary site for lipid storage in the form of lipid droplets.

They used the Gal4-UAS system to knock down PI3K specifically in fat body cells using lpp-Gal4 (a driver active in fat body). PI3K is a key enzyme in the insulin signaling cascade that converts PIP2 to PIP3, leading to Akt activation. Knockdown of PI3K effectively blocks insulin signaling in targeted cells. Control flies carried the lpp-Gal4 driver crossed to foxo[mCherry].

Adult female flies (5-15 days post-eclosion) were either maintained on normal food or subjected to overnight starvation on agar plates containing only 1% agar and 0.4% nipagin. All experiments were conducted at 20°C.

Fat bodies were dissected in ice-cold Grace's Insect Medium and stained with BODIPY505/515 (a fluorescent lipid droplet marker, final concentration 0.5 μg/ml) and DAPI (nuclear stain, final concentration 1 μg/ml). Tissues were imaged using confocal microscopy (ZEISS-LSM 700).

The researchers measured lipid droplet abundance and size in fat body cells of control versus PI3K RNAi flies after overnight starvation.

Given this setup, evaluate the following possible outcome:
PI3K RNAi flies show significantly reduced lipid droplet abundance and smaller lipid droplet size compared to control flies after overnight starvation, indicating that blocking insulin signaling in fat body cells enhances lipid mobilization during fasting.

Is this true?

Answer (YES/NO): NO